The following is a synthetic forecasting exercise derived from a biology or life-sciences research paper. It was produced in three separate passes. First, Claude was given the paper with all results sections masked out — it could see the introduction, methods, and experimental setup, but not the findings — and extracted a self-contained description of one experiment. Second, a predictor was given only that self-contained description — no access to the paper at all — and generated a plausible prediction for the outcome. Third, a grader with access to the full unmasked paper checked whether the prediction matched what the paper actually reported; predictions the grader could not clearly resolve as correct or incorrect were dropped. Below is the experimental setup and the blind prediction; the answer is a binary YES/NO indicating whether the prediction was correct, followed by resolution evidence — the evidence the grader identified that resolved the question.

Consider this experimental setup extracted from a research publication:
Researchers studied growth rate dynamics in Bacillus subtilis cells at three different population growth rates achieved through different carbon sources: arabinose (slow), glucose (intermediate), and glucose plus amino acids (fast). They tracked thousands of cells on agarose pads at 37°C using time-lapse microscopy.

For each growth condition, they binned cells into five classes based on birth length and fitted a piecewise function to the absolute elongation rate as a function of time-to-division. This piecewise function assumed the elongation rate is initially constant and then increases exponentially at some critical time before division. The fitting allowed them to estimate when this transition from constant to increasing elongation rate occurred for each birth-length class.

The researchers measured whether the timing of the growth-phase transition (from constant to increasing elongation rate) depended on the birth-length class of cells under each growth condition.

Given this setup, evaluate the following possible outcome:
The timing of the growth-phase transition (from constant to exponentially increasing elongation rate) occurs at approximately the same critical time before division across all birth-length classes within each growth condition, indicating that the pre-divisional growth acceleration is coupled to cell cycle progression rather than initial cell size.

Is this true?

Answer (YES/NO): YES